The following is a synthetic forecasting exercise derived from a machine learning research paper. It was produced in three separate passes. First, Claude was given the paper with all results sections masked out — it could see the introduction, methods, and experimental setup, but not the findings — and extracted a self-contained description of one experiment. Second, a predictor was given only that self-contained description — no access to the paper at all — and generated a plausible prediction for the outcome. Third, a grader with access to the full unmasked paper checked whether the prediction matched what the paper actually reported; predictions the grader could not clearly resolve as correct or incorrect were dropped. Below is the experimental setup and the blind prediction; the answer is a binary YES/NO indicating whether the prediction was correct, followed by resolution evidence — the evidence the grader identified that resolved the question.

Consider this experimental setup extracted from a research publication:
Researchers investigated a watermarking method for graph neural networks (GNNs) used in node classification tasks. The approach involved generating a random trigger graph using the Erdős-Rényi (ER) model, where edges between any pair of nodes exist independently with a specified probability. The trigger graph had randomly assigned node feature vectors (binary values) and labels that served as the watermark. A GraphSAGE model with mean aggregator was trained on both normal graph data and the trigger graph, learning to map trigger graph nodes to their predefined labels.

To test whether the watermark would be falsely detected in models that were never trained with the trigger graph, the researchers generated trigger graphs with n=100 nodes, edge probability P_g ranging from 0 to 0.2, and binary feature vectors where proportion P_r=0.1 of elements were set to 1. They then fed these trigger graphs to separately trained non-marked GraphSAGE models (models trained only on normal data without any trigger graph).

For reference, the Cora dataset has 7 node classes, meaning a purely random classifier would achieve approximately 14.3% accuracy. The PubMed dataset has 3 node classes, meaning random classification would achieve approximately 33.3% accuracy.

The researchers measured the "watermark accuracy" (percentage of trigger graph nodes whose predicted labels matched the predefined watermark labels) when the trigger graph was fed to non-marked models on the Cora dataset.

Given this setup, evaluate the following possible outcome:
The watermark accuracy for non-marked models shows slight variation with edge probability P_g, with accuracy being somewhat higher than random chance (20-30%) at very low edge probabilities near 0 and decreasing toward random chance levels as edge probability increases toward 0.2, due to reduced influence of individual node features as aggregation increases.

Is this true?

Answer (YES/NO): NO